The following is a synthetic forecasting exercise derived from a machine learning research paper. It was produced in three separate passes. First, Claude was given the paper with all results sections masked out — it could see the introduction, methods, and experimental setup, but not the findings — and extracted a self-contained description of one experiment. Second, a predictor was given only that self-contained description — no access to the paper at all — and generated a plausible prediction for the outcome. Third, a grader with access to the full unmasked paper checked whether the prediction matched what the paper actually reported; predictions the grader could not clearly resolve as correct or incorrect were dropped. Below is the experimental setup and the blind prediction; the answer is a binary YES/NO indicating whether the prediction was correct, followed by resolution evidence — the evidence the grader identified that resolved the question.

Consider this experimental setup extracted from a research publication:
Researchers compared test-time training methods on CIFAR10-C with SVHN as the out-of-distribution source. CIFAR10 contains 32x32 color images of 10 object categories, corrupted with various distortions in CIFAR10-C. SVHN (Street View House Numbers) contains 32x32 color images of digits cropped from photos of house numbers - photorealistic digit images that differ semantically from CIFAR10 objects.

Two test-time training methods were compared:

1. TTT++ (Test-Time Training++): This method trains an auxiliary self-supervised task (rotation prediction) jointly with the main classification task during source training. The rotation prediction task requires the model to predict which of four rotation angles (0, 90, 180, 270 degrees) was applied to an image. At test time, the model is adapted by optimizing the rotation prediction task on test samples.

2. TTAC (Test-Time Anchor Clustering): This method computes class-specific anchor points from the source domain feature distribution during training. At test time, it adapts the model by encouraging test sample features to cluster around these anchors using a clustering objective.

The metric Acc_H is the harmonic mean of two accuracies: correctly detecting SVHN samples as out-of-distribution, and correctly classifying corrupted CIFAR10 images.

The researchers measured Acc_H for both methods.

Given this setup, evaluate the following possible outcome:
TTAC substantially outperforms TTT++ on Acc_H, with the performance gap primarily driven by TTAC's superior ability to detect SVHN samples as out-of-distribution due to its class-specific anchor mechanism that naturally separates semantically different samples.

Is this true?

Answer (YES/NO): NO